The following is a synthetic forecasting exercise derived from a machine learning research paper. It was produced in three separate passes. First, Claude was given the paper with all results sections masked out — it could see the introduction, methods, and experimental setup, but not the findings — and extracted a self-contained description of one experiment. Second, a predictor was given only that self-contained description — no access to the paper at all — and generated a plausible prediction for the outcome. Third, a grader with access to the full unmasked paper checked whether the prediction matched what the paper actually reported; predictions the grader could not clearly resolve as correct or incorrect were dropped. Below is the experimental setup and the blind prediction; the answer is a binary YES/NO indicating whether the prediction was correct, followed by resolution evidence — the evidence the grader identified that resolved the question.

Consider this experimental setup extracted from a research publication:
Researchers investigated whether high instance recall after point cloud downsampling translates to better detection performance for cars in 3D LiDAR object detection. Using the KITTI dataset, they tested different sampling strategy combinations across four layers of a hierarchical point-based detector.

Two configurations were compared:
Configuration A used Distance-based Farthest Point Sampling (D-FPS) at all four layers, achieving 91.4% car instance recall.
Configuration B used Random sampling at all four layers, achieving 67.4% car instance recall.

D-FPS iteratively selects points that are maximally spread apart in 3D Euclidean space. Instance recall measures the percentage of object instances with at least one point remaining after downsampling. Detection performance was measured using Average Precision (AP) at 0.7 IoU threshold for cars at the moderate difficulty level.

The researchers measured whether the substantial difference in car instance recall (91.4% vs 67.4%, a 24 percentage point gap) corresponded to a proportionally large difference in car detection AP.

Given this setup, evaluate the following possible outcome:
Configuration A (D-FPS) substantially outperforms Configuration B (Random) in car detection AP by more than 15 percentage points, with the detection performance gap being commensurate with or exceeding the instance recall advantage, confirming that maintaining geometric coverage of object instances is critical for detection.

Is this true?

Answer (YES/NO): NO